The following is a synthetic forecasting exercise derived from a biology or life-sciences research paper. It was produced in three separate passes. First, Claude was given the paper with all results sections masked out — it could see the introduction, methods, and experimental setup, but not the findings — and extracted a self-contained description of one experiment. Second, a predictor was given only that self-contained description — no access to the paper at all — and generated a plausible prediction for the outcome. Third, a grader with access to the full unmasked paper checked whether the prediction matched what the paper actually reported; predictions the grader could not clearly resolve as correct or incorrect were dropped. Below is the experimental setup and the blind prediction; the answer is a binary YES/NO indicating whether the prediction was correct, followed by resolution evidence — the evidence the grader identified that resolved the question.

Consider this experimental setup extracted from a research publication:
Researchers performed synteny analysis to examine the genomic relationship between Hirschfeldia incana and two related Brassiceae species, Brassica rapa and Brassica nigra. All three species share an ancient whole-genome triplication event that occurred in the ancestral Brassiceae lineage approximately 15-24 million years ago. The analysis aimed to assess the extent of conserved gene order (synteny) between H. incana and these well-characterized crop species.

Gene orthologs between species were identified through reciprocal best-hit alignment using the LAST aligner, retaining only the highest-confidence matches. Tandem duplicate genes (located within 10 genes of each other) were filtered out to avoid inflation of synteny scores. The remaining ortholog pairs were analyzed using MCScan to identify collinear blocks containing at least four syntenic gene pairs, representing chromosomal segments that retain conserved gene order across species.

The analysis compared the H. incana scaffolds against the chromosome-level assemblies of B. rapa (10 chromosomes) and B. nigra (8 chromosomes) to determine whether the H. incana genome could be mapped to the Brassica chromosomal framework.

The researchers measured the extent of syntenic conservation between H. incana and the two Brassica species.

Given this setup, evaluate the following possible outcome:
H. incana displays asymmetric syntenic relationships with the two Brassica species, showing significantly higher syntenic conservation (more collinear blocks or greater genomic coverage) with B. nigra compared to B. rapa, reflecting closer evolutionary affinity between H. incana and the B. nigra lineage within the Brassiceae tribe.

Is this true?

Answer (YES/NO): NO